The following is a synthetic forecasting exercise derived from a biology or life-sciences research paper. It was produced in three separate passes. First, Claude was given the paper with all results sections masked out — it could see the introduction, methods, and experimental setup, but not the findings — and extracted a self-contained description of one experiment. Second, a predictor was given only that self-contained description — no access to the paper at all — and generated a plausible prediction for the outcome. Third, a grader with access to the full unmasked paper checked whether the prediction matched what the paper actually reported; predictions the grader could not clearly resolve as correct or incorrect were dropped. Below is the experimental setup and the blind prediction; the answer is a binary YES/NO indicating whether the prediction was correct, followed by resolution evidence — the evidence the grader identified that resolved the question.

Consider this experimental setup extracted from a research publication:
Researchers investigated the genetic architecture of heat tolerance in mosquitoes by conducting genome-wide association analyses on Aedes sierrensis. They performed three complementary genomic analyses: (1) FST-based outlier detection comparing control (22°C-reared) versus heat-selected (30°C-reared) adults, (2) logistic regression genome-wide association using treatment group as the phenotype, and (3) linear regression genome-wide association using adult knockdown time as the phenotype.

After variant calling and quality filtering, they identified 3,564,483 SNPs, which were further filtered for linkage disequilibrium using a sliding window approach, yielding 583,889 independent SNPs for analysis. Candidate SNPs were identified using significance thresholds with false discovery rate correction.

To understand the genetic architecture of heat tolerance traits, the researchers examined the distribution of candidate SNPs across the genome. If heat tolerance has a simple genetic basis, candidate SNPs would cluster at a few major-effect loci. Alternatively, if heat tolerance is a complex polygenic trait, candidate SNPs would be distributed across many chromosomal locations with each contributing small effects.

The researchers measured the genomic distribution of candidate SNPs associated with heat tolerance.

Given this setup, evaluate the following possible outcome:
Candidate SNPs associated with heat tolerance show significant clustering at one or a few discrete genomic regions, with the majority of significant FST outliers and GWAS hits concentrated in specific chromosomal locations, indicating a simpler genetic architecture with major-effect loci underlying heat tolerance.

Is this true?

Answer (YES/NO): NO